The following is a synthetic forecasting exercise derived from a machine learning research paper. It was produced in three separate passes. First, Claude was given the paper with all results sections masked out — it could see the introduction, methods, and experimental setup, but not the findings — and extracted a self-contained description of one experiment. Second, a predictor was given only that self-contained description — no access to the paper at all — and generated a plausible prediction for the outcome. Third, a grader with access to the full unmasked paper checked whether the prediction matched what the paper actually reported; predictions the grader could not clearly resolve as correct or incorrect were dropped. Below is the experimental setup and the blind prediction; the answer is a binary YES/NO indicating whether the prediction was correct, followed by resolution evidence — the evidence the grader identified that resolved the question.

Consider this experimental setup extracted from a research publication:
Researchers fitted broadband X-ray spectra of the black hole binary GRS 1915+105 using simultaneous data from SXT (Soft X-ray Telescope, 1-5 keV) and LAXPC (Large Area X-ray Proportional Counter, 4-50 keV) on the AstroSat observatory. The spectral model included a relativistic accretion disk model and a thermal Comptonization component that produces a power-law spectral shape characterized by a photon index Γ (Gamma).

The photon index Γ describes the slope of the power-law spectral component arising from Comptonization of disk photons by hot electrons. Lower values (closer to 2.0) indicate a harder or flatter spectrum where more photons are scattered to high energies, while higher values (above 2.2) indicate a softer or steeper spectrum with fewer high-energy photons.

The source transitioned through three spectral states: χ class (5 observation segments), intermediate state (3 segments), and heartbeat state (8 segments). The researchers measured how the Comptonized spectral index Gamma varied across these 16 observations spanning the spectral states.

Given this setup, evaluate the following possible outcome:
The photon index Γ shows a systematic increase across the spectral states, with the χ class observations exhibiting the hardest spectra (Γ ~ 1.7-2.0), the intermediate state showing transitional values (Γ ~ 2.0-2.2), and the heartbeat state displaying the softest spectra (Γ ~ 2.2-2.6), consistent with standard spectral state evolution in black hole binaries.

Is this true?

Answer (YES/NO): NO